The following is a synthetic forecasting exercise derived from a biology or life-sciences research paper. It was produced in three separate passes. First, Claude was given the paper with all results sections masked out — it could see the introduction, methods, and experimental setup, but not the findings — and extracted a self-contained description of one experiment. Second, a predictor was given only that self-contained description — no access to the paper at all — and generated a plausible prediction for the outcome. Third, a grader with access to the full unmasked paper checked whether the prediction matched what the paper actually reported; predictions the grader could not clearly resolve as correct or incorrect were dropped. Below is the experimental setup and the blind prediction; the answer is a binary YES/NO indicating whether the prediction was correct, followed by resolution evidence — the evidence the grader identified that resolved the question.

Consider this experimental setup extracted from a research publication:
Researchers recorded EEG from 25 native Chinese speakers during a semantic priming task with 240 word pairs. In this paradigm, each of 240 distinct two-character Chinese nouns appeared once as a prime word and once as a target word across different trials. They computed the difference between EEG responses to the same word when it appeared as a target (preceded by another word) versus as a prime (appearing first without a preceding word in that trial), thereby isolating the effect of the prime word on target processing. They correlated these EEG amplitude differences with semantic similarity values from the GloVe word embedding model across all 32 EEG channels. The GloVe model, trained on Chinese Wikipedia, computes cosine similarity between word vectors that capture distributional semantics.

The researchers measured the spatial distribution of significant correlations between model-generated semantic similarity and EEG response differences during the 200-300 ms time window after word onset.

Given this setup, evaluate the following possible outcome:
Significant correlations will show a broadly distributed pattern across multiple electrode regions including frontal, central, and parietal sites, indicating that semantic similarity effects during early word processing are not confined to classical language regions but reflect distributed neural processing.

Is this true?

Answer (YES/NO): NO